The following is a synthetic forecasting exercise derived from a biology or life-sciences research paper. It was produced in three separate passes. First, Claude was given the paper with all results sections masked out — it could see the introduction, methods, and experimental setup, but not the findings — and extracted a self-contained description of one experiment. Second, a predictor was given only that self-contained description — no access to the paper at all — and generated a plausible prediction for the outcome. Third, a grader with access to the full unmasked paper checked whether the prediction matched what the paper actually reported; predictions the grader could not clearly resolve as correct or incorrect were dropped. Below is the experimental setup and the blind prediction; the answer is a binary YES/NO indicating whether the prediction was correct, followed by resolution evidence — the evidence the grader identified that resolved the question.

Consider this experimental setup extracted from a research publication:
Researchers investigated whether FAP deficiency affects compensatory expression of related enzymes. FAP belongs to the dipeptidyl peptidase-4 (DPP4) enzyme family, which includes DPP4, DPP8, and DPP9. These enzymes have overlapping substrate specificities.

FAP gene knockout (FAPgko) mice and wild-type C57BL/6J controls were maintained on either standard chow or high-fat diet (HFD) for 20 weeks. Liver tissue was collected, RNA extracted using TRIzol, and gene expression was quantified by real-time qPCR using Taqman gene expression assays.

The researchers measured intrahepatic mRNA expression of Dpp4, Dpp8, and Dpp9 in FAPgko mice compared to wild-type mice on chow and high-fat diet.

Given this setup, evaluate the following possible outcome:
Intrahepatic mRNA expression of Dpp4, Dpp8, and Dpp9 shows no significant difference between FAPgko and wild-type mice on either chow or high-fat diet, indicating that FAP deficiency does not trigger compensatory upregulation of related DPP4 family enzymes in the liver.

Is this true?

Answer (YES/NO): YES